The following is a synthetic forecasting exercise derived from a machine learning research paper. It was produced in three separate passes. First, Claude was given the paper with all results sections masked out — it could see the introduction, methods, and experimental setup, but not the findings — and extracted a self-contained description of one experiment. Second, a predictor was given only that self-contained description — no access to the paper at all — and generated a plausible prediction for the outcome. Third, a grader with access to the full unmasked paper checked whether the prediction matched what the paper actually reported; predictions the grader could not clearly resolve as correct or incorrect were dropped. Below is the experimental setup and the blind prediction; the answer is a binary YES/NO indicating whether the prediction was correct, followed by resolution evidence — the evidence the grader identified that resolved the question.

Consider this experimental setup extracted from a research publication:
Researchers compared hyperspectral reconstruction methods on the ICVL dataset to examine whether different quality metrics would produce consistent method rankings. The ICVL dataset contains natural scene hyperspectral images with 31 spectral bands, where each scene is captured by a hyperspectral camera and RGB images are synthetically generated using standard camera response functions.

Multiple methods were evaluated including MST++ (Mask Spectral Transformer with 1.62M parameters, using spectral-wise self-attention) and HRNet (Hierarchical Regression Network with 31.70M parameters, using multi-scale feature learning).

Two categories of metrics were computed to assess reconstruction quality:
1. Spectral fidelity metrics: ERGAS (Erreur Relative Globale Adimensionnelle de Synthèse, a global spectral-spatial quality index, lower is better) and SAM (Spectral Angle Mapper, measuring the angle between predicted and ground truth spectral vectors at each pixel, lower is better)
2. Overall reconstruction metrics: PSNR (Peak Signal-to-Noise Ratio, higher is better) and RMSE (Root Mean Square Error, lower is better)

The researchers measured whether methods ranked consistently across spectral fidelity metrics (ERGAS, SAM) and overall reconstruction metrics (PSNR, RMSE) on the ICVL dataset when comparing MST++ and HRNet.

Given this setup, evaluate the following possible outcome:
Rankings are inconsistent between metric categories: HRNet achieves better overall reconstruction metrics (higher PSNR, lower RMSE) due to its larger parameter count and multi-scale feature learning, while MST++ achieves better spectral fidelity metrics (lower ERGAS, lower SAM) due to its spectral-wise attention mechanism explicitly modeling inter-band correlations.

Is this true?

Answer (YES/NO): NO